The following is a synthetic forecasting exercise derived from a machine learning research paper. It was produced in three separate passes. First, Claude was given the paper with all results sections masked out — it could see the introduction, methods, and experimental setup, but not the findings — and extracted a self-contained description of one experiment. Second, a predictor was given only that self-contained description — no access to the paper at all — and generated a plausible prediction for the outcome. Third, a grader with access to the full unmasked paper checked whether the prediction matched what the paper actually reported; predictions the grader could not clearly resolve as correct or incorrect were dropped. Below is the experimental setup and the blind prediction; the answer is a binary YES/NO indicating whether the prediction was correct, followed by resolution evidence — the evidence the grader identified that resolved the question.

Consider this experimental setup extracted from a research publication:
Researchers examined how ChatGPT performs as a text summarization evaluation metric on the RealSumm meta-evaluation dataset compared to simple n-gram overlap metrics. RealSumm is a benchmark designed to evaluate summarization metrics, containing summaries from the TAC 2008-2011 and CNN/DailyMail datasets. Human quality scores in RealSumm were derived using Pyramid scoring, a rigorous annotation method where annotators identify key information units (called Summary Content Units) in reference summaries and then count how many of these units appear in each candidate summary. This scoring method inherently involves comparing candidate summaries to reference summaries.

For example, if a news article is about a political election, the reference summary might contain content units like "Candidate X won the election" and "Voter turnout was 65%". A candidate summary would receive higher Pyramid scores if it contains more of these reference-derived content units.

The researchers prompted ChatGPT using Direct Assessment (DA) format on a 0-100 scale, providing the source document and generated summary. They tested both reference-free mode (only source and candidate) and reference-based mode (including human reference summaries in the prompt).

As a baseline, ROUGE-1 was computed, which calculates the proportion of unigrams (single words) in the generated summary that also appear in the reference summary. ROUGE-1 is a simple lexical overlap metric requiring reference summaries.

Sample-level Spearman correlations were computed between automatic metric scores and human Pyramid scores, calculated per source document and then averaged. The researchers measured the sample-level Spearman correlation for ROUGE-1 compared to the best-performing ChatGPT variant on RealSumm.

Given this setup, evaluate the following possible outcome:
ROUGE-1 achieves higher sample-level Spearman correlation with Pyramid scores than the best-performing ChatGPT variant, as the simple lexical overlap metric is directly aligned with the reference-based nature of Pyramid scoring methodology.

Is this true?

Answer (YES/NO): YES